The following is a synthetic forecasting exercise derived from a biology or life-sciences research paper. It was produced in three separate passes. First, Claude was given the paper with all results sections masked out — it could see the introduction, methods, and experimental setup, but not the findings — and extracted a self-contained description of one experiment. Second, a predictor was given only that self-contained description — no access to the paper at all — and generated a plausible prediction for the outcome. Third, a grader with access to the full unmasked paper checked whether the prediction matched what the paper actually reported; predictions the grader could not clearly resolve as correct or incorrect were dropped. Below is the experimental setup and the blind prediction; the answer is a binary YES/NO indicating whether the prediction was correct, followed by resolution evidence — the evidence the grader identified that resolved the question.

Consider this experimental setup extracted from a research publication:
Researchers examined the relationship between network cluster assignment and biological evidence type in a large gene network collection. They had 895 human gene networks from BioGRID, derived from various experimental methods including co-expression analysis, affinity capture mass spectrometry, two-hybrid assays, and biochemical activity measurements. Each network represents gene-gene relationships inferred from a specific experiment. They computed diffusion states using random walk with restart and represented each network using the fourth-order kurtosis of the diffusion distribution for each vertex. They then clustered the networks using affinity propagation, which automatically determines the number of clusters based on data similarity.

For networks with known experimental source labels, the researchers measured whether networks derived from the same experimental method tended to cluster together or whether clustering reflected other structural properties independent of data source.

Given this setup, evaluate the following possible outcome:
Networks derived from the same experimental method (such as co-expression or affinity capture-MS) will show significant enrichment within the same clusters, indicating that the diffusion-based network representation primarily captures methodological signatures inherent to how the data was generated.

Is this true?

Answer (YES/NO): YES